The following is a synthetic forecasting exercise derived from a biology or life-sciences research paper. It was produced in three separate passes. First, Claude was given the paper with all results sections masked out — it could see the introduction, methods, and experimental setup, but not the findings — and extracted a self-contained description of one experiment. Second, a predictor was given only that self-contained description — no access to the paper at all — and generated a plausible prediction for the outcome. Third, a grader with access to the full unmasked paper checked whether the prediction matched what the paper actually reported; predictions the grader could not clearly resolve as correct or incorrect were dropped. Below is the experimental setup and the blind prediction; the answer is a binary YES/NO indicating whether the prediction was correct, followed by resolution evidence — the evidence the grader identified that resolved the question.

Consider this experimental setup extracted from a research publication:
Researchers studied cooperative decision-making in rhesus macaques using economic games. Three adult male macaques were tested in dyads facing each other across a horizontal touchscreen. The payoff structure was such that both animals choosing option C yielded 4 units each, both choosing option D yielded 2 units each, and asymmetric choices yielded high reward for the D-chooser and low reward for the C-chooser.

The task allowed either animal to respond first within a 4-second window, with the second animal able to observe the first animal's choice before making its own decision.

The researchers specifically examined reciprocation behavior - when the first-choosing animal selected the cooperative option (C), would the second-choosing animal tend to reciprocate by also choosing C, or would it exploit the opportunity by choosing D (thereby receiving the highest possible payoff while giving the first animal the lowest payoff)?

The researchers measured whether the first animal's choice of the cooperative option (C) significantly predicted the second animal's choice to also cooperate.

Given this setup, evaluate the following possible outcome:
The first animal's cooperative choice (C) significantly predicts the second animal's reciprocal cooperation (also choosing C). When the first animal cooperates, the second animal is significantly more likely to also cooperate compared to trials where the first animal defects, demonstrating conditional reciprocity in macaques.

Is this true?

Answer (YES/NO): YES